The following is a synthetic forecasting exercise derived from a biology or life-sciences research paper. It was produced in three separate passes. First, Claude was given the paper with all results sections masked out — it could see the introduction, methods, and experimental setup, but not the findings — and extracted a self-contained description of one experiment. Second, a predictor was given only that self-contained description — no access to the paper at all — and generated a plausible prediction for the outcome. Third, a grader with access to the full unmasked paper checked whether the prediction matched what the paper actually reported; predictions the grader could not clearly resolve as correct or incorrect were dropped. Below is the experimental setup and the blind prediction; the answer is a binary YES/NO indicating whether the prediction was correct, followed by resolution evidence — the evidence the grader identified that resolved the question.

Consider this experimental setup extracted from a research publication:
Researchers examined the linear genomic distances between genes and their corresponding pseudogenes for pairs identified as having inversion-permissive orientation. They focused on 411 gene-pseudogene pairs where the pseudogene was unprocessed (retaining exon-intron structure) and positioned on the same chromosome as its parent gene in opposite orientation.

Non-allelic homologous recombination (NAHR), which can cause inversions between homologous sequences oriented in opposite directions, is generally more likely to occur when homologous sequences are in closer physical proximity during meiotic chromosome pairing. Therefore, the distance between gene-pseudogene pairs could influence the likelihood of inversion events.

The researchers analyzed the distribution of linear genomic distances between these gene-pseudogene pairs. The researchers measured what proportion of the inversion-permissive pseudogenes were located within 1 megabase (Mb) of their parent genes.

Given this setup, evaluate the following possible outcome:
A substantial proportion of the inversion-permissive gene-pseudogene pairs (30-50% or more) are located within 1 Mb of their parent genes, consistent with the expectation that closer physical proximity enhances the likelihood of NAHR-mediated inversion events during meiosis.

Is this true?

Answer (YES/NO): YES